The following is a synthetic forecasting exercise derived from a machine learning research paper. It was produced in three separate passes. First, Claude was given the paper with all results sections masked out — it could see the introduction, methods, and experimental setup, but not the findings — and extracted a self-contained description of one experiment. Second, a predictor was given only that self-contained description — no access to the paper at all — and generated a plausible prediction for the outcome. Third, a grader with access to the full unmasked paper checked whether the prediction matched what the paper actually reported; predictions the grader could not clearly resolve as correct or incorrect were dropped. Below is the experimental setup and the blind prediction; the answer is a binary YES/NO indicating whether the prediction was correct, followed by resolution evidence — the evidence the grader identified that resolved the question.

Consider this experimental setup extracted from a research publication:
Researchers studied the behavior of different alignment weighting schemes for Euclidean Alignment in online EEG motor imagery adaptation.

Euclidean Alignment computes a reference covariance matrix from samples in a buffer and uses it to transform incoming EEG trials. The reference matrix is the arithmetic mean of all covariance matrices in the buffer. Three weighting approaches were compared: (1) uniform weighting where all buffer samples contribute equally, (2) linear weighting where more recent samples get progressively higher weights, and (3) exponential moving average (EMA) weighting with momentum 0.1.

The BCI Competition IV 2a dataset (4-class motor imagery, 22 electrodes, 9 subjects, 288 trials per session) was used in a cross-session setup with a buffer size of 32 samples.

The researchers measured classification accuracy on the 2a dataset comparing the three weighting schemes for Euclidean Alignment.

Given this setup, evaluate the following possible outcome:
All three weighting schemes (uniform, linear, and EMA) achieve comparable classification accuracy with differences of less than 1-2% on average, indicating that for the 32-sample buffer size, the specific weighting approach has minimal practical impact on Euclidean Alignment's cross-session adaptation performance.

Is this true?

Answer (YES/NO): YES